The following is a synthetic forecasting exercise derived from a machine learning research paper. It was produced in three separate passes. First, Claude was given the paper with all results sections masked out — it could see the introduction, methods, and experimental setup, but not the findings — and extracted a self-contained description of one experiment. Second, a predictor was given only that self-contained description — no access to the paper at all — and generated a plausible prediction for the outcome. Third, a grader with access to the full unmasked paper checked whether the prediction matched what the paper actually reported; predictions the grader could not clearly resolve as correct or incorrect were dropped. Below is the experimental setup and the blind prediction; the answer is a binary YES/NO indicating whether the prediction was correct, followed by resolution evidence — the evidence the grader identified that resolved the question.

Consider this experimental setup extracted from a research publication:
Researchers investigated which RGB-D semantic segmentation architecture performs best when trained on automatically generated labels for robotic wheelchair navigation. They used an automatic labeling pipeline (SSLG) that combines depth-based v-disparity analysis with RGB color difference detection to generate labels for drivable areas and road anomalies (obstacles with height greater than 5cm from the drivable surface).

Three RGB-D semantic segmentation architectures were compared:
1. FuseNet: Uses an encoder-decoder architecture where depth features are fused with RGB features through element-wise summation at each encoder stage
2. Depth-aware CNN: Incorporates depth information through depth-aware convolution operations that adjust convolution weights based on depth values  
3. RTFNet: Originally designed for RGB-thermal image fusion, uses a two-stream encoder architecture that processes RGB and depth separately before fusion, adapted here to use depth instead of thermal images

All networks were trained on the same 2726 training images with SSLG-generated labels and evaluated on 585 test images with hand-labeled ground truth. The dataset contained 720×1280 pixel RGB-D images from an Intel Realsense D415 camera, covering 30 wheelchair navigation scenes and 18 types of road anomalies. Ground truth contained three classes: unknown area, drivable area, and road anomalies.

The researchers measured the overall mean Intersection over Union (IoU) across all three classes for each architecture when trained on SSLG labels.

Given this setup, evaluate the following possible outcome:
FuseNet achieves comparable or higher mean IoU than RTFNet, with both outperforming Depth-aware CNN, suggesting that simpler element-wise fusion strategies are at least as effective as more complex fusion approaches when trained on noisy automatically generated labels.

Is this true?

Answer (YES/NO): NO